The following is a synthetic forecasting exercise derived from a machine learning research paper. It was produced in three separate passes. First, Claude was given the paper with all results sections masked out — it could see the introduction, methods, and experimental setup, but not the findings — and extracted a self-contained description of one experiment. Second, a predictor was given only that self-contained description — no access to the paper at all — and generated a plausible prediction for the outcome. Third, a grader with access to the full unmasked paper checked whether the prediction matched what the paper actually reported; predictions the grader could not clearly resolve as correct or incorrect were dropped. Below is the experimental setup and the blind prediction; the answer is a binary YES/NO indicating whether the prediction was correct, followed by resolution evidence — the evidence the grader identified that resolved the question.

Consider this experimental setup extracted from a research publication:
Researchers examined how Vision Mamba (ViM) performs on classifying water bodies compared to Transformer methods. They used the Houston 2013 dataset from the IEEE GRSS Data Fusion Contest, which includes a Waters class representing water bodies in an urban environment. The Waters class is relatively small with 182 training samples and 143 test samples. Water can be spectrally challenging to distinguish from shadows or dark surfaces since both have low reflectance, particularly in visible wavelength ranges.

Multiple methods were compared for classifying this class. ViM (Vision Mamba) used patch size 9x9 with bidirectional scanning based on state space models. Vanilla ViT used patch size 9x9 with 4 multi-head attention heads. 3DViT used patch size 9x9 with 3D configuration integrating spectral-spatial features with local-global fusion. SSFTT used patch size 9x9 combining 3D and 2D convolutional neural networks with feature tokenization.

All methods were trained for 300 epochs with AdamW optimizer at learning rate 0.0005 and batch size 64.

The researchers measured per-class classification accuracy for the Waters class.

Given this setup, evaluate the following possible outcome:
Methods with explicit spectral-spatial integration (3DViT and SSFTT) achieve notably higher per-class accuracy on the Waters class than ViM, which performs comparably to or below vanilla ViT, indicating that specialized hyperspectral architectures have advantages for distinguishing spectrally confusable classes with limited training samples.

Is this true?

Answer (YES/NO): NO